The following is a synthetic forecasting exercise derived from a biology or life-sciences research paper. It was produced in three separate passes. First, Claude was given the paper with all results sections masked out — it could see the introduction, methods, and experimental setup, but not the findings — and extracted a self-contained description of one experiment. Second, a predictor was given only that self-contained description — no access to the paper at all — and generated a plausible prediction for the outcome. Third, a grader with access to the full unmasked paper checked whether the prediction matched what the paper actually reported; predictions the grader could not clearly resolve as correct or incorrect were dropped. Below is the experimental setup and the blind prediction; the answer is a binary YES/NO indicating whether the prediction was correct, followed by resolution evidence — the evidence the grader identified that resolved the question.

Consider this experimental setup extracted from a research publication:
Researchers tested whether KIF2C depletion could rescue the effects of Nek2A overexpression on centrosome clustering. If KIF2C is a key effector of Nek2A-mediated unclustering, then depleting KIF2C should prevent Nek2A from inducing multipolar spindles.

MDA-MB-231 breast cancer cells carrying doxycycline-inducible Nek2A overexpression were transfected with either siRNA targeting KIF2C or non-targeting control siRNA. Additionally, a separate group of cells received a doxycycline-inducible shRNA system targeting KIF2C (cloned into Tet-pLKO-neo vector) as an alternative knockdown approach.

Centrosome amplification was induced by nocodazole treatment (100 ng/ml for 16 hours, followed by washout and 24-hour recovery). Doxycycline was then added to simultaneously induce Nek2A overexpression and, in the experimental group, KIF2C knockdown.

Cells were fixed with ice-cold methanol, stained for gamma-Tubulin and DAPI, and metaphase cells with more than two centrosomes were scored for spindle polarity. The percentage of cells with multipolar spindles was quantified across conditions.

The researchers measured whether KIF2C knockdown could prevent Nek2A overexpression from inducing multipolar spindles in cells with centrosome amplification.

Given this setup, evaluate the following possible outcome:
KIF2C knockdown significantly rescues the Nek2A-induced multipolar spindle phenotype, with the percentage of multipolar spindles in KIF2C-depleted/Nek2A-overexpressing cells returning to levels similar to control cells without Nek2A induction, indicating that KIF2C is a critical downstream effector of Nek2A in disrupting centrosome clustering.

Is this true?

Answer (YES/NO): YES